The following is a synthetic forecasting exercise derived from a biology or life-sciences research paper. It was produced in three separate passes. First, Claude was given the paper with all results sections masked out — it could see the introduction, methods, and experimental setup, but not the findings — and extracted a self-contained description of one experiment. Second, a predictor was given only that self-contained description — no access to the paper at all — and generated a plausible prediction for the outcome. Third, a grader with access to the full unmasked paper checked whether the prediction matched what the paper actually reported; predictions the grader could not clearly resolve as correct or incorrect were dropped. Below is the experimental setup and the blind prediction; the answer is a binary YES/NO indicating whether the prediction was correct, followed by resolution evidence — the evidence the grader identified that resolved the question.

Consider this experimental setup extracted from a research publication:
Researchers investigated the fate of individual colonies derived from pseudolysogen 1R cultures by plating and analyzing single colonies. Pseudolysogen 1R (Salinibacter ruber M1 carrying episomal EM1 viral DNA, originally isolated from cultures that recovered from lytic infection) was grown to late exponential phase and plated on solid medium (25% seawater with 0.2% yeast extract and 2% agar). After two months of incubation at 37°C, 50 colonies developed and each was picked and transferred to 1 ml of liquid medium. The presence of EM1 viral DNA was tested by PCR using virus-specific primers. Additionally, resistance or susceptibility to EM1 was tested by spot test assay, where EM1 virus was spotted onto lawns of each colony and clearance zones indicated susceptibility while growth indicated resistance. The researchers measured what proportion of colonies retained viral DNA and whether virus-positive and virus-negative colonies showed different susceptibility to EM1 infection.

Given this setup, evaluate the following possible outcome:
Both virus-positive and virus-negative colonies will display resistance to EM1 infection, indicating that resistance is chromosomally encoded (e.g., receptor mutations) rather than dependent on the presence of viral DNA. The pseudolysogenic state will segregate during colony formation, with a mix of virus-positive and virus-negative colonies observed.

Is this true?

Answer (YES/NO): NO